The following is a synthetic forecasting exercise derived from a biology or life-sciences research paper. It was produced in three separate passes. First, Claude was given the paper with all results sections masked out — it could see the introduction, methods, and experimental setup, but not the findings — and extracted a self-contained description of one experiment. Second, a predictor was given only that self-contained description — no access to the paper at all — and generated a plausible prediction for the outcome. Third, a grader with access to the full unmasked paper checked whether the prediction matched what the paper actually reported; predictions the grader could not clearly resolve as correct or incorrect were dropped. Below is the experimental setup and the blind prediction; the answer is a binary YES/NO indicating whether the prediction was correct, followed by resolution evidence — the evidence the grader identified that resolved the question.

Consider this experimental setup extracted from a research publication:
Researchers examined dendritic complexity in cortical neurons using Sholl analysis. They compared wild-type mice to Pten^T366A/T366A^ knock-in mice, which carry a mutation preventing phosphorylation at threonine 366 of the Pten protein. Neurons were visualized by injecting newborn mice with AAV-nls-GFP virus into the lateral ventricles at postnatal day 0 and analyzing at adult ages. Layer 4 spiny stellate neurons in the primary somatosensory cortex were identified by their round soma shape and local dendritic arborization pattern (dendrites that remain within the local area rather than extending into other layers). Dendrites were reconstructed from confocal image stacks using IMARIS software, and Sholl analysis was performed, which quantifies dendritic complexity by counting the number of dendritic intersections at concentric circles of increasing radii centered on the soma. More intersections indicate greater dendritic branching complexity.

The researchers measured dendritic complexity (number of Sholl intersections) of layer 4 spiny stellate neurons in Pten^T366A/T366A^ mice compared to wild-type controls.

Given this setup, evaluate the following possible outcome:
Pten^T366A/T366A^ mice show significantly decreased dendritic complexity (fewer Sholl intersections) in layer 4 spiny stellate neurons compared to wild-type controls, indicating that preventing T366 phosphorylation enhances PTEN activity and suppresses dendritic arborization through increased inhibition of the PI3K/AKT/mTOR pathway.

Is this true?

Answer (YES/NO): NO